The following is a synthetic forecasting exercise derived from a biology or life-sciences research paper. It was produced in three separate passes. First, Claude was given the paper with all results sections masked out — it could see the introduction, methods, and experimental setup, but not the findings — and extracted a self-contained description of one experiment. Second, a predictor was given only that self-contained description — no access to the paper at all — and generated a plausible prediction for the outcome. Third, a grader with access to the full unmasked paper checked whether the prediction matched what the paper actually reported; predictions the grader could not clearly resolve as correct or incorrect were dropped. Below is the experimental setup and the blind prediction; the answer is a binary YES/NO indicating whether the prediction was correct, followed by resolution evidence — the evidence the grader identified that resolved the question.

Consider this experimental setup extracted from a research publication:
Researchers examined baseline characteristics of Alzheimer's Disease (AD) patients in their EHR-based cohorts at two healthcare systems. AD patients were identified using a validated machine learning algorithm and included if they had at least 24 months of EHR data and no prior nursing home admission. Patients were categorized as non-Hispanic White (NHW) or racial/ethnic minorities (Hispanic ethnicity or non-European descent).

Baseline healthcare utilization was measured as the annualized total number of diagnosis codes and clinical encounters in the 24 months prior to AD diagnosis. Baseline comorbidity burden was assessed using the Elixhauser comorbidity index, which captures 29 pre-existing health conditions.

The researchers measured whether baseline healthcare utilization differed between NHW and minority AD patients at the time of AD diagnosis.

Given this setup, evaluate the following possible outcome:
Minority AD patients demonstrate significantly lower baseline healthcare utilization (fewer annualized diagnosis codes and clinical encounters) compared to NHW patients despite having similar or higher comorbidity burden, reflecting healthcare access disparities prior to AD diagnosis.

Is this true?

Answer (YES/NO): NO